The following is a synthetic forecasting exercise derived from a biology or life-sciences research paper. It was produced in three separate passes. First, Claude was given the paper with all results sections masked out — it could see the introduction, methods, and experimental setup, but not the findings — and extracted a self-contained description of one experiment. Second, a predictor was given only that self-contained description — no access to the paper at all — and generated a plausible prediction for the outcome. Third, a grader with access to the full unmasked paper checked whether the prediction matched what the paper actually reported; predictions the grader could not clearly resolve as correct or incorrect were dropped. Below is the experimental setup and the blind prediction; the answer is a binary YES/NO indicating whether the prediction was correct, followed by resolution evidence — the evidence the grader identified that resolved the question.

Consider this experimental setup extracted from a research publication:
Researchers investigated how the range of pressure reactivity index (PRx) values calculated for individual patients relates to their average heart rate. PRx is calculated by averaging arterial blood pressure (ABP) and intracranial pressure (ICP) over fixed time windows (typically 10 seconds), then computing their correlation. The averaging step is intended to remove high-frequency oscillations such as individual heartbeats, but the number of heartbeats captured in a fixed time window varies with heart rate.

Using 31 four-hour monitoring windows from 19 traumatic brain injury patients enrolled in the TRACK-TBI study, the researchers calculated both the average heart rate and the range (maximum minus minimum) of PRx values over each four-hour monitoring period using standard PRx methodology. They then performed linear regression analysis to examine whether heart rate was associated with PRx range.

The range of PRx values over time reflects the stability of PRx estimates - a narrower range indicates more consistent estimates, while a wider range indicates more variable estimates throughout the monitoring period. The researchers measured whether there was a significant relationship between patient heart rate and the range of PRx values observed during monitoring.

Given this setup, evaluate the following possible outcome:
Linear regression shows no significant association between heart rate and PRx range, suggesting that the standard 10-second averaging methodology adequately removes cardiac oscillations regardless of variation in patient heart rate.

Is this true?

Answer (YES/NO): NO